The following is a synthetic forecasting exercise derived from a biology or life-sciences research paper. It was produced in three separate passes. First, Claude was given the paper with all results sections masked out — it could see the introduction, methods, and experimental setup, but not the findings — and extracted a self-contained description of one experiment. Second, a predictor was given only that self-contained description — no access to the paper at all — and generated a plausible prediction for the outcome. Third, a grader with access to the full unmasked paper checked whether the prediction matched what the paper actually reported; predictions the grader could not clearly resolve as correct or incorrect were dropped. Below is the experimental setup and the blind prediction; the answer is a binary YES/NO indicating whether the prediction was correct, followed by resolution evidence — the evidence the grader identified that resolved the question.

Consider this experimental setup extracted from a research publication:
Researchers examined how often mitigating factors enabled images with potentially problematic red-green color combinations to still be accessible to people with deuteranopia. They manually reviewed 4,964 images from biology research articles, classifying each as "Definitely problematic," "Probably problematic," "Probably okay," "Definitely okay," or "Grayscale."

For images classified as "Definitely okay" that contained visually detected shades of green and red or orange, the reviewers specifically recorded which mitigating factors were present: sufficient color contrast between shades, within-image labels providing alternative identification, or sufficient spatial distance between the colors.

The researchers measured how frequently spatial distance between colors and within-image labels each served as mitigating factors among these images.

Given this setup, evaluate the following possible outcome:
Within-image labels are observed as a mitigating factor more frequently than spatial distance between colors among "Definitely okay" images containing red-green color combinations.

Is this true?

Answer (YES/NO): NO